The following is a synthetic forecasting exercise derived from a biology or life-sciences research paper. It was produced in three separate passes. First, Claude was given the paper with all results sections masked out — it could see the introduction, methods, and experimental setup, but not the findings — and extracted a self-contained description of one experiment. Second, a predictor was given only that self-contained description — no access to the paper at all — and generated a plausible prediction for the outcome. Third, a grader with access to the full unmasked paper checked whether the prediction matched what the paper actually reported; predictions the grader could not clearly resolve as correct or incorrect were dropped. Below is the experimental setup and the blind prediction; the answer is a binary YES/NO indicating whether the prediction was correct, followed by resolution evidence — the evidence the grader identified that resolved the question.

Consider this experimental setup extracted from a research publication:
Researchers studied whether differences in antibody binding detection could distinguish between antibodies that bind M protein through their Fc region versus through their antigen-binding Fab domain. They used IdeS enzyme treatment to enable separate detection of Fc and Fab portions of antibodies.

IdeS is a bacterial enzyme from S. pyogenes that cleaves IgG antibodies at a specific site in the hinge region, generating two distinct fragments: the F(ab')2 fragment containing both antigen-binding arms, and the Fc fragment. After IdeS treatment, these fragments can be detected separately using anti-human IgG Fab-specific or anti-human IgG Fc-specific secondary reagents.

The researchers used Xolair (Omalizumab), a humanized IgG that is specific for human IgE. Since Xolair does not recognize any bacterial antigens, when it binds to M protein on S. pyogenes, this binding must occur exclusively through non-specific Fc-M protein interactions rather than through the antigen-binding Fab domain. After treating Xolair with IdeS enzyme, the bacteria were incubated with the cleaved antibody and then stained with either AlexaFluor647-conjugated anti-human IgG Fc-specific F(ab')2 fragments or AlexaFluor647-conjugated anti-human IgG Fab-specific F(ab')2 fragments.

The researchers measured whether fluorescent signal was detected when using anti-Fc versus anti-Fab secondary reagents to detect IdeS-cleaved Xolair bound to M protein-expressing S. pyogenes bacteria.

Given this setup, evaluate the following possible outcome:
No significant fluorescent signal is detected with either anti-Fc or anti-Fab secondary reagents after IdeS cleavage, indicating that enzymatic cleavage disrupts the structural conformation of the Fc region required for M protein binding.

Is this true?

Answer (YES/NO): NO